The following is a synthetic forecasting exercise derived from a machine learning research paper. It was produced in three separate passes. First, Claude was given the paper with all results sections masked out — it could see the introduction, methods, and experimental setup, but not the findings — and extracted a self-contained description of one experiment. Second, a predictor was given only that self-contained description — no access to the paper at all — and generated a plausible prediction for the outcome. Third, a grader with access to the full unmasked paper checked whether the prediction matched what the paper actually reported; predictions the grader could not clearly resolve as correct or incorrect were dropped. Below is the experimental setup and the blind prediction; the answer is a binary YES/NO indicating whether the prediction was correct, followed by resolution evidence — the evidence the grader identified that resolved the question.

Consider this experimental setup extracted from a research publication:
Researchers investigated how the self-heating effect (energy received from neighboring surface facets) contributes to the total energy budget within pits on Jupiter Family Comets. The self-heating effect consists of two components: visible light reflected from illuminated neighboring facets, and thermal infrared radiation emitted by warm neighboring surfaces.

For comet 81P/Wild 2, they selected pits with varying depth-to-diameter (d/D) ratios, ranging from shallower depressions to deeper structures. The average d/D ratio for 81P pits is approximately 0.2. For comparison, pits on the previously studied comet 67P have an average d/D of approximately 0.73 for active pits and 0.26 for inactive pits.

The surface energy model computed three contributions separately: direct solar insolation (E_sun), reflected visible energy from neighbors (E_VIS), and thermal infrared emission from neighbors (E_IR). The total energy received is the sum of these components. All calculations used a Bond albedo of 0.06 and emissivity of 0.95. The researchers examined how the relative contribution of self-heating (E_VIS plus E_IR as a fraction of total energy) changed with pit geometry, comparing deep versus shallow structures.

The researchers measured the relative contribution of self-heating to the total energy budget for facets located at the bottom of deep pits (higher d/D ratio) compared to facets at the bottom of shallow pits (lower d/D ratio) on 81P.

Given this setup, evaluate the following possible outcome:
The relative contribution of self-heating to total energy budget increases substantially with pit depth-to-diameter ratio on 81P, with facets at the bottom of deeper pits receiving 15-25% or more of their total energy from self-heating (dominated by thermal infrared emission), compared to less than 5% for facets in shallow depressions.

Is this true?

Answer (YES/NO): NO